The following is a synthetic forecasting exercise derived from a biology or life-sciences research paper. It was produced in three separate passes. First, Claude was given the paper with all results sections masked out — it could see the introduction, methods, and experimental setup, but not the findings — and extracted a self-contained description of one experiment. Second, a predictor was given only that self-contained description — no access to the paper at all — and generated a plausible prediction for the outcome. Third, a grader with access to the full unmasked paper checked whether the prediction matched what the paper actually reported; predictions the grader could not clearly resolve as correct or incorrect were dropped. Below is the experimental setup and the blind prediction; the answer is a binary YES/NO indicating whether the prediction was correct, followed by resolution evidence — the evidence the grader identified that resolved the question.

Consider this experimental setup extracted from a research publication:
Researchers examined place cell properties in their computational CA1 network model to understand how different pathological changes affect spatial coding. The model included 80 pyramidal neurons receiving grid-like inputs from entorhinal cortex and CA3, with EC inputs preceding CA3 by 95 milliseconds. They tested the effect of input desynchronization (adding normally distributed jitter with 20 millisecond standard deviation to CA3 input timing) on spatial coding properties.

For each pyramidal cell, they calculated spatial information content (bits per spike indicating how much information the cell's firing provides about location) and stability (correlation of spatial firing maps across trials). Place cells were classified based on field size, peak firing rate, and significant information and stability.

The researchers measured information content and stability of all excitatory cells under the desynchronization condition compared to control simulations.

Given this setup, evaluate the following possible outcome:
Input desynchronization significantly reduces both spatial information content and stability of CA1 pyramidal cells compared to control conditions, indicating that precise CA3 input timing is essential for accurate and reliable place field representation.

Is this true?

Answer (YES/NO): YES